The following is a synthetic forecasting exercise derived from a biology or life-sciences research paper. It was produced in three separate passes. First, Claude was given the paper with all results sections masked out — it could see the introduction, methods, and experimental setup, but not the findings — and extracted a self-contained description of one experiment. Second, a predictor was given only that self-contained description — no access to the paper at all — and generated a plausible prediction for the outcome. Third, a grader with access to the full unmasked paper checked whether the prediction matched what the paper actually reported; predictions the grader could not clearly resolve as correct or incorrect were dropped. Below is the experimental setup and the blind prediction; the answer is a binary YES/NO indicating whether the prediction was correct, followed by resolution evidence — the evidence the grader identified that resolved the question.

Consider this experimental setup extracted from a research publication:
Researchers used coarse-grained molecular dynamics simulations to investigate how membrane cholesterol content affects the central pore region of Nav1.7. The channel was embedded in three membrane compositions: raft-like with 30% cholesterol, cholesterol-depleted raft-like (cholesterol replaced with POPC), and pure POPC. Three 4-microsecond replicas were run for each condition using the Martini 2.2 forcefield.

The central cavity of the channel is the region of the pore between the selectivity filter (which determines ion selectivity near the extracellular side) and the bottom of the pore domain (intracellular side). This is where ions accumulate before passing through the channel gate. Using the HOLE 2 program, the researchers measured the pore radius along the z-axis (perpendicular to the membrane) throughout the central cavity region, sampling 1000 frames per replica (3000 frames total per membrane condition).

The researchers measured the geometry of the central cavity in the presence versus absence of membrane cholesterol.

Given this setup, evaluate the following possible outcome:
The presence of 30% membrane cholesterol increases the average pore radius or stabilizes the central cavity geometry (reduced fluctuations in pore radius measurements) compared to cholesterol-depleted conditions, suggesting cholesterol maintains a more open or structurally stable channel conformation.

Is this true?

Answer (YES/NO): YES